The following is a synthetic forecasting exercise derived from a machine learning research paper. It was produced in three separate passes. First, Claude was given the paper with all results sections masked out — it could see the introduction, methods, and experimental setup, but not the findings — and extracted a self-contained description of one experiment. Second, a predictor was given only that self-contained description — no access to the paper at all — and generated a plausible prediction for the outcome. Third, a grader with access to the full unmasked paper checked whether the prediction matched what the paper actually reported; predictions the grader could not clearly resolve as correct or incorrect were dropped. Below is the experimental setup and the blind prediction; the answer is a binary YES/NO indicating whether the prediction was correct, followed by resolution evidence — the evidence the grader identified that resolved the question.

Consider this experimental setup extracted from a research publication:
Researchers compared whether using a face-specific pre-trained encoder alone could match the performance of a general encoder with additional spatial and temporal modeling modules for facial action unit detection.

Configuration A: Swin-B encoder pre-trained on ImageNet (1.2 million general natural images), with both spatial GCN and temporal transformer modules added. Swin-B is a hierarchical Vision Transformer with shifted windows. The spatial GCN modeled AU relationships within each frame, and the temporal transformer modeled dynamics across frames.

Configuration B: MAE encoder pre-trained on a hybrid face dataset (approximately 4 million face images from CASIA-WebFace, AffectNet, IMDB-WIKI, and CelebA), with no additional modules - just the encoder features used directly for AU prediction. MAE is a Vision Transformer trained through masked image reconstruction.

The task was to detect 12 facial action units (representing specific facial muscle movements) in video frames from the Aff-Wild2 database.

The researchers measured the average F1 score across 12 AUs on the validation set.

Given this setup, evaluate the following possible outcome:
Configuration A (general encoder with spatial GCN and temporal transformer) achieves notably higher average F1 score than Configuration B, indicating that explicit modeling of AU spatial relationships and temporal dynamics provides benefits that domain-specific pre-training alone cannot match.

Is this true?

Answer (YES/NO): NO